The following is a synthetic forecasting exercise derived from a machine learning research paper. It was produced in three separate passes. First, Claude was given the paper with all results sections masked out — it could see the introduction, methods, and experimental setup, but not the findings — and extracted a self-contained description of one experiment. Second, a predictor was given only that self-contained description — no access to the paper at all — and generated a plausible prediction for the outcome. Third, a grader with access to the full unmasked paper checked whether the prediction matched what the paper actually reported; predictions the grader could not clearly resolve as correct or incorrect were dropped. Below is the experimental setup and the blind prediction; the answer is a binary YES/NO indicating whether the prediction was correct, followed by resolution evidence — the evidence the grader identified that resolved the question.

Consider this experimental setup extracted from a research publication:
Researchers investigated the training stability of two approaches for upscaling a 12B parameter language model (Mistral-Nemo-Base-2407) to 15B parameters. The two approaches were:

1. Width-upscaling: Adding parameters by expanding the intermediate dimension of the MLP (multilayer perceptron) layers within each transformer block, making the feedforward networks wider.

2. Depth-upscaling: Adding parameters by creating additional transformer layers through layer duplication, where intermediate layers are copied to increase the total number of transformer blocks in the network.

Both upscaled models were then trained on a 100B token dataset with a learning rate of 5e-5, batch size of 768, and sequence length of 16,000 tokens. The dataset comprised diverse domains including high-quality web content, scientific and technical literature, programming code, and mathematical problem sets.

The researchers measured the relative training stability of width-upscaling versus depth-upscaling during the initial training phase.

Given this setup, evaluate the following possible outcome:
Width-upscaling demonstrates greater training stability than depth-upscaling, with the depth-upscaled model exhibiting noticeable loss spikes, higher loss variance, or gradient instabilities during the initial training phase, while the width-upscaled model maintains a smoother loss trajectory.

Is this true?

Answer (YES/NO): NO